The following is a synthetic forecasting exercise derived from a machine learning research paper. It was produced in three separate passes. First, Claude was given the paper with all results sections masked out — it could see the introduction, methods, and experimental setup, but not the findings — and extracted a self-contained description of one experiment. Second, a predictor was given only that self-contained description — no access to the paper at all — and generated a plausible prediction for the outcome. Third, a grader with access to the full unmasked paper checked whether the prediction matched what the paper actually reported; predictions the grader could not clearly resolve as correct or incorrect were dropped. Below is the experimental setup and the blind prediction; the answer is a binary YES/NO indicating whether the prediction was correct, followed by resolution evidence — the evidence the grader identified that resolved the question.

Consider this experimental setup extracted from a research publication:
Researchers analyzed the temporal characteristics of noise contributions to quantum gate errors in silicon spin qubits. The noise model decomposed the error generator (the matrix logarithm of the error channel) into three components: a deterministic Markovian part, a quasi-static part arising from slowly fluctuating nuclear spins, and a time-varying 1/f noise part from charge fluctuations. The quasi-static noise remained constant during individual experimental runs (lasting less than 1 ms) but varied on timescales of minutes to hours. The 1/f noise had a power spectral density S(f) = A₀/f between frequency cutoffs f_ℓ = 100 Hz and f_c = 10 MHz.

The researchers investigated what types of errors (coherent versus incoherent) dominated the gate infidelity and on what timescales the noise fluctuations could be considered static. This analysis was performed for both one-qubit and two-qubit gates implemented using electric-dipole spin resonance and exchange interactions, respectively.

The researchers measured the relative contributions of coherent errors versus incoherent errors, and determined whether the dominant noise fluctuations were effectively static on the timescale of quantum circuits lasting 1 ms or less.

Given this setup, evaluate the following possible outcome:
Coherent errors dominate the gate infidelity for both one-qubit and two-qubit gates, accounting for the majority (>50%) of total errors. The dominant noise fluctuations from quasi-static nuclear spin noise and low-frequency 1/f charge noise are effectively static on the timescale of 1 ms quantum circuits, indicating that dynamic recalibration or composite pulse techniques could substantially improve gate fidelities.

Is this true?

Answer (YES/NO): YES